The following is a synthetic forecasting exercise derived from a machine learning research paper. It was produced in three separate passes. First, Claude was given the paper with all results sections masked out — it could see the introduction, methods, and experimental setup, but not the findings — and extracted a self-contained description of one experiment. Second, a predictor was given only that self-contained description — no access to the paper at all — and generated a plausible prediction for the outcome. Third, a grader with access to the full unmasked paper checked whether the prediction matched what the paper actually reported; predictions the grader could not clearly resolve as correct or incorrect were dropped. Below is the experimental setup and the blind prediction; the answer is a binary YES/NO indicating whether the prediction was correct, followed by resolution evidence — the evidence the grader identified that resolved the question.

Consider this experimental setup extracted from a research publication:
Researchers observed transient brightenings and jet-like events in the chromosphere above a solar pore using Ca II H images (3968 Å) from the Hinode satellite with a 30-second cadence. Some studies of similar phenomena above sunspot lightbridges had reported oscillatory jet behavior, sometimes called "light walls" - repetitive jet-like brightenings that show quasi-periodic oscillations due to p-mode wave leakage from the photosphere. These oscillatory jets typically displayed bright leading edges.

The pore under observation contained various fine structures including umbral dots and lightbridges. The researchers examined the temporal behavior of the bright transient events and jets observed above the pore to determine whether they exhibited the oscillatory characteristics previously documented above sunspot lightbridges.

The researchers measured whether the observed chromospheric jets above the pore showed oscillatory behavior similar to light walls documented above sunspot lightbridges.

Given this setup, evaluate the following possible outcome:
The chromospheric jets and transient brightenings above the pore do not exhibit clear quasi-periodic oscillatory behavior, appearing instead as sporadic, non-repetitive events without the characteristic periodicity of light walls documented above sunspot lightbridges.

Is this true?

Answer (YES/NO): YES